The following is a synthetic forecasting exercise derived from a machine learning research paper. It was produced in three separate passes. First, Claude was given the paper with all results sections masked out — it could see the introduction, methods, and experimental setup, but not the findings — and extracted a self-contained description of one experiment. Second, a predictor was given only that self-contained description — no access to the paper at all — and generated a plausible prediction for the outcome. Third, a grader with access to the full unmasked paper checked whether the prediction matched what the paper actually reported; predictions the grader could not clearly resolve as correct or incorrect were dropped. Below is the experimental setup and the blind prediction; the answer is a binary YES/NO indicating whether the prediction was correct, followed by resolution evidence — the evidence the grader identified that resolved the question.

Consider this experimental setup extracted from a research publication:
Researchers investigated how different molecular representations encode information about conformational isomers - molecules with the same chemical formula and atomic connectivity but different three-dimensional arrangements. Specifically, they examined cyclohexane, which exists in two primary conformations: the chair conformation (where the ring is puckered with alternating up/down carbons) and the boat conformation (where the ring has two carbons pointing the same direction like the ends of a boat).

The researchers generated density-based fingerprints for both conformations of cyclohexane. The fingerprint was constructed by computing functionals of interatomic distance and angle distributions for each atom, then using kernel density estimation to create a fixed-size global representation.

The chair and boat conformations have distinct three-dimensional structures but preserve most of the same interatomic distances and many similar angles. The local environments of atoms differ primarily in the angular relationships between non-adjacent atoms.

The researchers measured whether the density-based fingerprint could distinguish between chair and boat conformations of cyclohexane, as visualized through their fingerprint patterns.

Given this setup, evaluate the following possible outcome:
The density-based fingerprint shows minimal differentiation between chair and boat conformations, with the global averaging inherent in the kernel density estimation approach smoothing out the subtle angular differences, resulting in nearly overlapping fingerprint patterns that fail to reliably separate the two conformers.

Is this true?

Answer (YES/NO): NO